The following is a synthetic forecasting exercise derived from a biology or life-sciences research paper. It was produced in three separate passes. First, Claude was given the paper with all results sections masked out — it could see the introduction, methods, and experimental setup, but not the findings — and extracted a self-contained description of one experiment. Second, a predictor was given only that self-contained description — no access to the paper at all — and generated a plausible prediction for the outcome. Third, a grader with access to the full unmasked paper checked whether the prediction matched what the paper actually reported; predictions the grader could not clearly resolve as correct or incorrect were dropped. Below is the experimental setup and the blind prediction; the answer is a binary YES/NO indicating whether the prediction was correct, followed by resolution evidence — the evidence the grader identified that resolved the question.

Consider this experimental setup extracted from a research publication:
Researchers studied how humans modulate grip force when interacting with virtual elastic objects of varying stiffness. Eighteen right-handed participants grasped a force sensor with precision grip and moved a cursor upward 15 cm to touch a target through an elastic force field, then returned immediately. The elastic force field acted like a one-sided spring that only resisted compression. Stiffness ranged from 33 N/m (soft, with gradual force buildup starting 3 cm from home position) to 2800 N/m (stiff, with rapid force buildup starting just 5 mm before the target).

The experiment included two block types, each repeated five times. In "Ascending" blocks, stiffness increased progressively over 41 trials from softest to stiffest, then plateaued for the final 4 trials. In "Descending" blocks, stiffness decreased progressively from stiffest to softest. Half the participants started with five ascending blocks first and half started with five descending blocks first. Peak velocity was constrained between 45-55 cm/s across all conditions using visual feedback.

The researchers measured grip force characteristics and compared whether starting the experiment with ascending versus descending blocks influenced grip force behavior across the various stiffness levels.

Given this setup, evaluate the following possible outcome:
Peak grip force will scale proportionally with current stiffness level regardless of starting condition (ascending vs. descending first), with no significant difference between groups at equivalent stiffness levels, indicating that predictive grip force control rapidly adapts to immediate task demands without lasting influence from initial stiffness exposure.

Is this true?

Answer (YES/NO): NO